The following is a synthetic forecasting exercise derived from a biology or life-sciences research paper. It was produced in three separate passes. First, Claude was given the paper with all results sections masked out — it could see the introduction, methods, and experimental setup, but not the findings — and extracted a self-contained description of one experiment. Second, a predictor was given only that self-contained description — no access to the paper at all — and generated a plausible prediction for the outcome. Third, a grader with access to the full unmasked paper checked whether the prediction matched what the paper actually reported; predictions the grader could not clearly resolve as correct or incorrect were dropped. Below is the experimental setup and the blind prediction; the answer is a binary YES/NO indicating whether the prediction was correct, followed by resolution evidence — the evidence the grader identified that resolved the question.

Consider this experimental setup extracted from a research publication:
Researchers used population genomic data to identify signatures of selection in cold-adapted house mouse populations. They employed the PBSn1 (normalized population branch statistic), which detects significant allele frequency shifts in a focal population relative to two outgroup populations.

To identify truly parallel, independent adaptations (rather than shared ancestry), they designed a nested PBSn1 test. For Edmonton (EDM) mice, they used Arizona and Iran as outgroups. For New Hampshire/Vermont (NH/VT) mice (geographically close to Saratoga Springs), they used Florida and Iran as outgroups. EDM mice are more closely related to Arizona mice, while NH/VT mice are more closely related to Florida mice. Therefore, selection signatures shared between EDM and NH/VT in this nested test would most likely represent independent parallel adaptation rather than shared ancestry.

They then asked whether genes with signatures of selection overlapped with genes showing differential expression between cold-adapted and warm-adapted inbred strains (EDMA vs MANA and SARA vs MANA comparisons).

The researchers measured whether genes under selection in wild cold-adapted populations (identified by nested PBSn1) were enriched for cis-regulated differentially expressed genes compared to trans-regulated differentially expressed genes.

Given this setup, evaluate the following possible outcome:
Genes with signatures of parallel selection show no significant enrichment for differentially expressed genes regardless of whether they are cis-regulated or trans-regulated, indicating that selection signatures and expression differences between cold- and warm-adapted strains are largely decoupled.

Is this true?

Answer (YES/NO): NO